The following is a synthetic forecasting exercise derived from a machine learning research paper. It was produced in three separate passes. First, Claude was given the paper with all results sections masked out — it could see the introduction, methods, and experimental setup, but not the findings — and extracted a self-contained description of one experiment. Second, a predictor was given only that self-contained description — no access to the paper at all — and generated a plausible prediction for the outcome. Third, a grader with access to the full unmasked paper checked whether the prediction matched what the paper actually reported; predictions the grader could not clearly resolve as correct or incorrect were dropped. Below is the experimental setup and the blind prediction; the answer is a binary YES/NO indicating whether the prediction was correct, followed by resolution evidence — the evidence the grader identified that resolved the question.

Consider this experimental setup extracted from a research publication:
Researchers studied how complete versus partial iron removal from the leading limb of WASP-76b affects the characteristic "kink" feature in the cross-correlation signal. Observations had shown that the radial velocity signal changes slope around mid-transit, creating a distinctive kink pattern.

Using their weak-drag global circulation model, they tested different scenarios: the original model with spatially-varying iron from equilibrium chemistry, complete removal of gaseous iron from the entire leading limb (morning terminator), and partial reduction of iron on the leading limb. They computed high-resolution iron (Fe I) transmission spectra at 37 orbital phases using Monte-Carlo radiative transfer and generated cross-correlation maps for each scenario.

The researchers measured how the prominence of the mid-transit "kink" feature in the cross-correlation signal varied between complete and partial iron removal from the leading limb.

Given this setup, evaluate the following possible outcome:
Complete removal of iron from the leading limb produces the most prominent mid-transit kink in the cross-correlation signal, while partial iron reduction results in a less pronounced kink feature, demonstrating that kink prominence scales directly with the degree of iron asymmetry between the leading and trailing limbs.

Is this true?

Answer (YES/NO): NO